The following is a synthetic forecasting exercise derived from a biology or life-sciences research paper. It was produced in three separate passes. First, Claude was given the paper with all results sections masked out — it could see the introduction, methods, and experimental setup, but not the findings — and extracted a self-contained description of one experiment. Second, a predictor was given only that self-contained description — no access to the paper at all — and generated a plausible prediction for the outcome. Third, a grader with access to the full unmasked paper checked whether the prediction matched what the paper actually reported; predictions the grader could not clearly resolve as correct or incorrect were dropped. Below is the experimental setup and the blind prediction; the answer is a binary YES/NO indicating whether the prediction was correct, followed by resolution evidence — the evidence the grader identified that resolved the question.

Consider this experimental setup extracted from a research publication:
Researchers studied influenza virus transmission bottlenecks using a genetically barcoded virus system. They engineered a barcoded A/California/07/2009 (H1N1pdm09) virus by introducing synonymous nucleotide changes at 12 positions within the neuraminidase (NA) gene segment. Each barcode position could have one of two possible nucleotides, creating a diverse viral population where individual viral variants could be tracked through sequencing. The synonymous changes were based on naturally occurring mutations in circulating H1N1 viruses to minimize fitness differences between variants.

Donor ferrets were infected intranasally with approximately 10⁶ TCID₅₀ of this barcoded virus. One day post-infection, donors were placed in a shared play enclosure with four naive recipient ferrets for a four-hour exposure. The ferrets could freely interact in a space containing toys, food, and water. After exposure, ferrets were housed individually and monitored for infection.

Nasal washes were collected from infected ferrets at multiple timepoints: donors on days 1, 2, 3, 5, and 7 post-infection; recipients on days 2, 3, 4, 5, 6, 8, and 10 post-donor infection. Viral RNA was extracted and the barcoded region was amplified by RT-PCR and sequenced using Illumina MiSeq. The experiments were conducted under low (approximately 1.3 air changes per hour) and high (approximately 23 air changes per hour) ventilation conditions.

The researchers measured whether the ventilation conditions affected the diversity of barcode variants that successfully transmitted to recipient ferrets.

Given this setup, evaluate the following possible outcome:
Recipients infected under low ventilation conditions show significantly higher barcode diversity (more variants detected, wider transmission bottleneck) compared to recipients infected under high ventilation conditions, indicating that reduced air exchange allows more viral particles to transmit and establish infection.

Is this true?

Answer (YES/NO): NO